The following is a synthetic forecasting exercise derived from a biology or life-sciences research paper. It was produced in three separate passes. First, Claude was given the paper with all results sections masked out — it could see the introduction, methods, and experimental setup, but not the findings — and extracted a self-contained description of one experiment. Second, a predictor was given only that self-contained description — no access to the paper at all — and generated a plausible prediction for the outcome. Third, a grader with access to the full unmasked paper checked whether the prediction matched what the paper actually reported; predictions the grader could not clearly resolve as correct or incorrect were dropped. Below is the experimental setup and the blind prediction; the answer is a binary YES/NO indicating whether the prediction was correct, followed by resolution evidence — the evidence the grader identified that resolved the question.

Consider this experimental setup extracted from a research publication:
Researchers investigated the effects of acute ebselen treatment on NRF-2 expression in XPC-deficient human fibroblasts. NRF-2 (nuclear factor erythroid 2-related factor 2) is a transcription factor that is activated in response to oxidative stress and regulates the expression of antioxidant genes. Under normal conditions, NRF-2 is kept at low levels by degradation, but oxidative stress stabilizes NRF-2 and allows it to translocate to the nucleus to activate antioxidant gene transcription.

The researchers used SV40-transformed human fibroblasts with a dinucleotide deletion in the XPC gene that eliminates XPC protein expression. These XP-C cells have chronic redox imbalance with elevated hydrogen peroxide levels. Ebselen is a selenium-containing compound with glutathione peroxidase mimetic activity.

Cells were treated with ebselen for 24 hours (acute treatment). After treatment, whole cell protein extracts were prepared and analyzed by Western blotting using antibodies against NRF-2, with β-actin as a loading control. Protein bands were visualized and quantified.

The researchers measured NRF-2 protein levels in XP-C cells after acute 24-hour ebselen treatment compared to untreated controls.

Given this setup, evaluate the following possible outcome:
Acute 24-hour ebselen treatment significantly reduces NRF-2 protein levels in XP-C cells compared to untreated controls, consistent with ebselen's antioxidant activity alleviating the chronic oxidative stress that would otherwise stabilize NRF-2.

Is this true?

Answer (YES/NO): NO